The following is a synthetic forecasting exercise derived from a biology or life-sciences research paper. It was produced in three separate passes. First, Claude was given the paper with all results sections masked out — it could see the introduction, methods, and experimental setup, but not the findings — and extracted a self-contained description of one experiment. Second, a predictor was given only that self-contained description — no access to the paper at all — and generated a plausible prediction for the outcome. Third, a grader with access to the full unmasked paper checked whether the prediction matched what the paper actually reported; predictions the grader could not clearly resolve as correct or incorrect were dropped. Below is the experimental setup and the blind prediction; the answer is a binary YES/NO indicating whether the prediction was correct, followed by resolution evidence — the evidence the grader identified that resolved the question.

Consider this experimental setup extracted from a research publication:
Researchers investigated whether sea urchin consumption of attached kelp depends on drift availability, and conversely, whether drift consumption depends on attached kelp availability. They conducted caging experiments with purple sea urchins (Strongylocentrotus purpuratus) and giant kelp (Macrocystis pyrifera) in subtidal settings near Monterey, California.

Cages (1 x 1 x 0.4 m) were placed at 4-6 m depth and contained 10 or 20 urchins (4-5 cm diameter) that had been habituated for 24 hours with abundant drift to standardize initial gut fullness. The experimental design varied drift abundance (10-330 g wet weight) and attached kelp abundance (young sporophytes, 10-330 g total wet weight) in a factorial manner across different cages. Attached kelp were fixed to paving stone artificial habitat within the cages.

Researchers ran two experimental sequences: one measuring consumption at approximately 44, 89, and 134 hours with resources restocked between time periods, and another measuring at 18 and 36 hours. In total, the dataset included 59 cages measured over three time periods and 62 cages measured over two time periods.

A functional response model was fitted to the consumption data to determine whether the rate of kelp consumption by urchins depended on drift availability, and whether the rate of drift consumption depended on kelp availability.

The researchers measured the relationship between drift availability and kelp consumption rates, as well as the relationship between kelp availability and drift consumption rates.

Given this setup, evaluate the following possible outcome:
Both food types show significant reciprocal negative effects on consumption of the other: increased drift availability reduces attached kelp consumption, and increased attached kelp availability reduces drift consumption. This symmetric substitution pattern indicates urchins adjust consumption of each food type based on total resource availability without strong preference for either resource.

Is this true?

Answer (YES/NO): NO